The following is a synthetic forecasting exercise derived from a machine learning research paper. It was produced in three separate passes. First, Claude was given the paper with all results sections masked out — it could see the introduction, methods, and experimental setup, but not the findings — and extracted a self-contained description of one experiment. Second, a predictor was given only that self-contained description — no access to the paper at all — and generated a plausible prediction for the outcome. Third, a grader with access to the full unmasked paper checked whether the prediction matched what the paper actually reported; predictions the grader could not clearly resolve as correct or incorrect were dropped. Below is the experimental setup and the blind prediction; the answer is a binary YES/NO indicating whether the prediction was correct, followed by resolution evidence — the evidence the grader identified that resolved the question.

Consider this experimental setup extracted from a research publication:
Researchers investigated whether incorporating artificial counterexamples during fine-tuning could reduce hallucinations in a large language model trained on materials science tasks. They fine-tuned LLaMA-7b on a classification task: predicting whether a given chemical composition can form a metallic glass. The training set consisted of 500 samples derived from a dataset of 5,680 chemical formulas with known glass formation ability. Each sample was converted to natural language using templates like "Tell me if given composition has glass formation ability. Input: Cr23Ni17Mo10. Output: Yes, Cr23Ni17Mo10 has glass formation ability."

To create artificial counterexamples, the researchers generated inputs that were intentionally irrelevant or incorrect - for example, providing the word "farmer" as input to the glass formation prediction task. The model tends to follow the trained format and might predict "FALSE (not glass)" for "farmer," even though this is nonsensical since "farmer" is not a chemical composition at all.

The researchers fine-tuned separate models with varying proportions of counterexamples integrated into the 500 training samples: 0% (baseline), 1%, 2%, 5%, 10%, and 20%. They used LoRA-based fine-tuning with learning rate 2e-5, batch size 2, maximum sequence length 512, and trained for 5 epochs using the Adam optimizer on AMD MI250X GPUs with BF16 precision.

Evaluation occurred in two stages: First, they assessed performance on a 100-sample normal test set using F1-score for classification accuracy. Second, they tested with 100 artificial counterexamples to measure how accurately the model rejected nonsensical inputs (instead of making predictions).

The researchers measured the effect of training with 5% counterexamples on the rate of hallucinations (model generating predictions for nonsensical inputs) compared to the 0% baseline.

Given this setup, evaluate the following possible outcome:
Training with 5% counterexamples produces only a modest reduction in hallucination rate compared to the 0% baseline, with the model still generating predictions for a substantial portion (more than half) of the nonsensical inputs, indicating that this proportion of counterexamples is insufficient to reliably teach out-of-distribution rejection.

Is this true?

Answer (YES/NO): NO